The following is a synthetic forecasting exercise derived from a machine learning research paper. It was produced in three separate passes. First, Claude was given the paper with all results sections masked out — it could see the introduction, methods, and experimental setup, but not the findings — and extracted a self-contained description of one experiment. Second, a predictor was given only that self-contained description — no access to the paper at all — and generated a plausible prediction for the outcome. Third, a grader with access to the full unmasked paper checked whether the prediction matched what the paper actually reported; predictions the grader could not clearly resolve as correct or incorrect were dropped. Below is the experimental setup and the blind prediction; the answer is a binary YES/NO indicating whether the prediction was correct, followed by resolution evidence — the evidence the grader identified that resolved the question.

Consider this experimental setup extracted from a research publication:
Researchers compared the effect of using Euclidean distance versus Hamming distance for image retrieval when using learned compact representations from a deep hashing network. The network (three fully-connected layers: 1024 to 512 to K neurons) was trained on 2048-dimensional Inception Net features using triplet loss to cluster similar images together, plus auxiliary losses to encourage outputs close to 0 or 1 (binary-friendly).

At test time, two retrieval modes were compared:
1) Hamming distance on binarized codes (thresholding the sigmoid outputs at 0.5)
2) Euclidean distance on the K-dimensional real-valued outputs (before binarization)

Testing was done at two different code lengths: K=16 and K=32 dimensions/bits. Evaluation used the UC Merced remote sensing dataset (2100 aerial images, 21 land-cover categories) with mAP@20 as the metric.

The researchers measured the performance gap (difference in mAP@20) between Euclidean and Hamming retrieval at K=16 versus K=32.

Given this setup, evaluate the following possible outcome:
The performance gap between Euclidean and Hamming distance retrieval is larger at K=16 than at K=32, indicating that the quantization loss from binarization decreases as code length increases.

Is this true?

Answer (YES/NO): YES